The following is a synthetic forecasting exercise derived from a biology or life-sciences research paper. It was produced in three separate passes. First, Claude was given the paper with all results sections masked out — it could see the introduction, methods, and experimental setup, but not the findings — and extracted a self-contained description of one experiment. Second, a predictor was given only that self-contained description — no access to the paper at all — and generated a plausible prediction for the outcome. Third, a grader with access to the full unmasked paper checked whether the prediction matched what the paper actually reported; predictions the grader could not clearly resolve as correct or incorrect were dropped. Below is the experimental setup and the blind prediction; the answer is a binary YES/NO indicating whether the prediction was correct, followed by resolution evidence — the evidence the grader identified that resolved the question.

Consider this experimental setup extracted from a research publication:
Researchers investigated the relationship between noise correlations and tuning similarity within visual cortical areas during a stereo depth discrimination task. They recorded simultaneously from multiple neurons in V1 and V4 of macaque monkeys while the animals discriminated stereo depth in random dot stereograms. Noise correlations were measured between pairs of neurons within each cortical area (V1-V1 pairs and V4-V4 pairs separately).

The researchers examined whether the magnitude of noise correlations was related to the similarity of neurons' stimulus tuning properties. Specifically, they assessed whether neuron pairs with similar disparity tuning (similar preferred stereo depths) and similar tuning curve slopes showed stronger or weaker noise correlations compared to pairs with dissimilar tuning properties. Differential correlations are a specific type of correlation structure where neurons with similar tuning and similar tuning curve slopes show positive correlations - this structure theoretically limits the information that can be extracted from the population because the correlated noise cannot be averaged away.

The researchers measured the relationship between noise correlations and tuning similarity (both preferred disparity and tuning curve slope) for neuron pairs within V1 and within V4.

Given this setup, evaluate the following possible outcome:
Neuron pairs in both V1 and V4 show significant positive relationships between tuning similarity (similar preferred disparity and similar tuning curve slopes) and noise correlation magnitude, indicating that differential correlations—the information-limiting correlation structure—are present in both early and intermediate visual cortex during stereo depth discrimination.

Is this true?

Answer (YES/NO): YES